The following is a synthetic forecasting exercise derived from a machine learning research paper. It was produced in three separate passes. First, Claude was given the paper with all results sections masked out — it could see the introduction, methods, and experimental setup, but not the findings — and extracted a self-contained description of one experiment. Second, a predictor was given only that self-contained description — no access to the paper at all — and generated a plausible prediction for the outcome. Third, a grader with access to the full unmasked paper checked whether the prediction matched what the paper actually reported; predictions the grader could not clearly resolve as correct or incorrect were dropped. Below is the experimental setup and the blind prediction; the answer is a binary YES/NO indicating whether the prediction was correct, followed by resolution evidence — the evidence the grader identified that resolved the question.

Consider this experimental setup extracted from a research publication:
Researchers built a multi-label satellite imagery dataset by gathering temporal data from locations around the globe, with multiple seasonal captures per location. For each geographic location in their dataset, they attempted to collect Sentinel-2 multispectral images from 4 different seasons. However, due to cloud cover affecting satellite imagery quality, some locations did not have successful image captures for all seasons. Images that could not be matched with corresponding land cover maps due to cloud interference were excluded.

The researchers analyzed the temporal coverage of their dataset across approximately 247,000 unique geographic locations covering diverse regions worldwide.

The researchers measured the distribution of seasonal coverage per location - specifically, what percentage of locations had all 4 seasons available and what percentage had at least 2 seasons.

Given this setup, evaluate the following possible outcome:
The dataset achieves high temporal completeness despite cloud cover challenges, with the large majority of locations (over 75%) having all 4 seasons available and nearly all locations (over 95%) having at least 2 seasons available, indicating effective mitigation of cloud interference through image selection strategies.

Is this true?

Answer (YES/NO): NO